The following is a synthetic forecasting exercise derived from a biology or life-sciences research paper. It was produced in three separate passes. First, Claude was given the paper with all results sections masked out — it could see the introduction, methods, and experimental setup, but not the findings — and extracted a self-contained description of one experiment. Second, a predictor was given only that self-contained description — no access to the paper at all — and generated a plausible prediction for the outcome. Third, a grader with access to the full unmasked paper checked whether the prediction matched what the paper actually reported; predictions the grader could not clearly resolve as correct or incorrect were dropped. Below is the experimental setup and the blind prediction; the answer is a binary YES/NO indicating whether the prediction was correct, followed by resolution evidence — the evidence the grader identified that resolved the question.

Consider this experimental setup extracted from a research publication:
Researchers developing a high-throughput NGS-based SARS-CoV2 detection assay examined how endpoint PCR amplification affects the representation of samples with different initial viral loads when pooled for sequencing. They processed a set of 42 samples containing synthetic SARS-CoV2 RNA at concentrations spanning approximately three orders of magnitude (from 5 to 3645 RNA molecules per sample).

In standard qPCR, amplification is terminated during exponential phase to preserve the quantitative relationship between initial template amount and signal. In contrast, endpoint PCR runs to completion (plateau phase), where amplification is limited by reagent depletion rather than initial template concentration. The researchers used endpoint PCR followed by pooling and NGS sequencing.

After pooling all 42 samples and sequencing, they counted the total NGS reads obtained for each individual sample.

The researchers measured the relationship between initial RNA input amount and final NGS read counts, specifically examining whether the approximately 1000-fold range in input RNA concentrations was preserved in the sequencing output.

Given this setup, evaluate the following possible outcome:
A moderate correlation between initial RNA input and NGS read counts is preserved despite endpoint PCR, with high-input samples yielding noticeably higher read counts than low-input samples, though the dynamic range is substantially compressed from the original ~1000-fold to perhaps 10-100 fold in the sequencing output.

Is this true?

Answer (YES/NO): NO